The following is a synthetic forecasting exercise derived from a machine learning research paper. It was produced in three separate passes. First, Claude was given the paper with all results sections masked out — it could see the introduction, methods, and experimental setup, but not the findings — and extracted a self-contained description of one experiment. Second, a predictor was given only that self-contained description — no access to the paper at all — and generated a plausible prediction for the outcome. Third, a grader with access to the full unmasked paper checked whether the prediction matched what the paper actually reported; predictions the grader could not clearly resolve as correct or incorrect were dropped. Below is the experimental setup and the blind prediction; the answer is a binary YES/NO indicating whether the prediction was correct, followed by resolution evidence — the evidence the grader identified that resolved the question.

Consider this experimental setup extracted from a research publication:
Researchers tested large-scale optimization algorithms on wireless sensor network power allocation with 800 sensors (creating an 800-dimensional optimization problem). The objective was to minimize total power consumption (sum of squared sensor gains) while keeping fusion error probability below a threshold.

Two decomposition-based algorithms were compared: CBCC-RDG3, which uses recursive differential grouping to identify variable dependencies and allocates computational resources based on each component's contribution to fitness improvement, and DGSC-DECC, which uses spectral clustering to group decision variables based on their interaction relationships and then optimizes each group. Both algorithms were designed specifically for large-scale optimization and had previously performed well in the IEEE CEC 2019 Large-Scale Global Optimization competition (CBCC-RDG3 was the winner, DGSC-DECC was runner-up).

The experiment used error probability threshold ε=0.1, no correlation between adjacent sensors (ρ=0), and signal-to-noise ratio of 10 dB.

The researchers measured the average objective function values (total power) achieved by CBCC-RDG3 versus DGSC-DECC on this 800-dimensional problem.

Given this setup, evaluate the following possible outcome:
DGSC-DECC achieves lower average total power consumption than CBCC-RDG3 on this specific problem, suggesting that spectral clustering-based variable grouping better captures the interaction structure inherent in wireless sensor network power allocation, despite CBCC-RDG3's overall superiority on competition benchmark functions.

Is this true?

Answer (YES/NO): YES